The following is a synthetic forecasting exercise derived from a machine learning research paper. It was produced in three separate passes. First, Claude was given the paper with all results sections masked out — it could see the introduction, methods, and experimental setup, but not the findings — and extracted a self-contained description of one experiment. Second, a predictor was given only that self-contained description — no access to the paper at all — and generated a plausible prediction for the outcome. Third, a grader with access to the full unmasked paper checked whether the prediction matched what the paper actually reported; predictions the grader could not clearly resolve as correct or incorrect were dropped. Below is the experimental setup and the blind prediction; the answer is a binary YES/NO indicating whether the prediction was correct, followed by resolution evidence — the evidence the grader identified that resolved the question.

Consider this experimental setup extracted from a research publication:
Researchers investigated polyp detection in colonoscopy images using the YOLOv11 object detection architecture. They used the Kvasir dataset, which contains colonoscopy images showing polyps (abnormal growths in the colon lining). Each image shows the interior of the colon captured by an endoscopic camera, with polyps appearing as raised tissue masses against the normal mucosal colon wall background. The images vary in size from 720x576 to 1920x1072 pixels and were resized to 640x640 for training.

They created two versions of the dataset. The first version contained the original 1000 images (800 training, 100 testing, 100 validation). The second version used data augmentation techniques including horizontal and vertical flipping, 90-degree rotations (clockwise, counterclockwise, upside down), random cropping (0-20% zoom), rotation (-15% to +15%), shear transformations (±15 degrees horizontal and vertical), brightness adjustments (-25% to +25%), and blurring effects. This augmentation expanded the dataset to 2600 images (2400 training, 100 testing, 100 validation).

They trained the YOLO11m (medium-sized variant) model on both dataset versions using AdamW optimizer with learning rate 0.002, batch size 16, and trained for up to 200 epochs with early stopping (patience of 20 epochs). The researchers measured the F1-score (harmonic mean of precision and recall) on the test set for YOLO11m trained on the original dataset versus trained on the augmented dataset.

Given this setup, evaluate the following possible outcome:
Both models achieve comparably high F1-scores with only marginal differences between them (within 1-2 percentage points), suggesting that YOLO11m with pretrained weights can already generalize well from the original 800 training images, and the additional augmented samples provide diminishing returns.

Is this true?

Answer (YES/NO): YES